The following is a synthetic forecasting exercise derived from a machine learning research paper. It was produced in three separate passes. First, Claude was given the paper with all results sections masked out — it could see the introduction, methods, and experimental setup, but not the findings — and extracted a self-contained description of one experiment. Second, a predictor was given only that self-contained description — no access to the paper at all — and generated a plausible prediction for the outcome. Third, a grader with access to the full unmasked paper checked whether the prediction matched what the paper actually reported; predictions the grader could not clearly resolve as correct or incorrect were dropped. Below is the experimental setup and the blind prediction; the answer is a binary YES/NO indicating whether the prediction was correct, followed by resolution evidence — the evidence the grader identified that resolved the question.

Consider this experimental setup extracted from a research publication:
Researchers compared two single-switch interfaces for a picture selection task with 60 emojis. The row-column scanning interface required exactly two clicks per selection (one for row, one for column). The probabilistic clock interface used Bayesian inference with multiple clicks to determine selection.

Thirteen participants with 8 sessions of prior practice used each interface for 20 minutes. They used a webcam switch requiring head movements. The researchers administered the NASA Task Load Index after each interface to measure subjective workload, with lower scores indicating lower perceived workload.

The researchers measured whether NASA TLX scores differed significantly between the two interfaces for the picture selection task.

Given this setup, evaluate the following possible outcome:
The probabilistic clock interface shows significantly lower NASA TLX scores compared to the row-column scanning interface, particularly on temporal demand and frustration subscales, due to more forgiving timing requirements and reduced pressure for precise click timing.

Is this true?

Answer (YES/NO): NO